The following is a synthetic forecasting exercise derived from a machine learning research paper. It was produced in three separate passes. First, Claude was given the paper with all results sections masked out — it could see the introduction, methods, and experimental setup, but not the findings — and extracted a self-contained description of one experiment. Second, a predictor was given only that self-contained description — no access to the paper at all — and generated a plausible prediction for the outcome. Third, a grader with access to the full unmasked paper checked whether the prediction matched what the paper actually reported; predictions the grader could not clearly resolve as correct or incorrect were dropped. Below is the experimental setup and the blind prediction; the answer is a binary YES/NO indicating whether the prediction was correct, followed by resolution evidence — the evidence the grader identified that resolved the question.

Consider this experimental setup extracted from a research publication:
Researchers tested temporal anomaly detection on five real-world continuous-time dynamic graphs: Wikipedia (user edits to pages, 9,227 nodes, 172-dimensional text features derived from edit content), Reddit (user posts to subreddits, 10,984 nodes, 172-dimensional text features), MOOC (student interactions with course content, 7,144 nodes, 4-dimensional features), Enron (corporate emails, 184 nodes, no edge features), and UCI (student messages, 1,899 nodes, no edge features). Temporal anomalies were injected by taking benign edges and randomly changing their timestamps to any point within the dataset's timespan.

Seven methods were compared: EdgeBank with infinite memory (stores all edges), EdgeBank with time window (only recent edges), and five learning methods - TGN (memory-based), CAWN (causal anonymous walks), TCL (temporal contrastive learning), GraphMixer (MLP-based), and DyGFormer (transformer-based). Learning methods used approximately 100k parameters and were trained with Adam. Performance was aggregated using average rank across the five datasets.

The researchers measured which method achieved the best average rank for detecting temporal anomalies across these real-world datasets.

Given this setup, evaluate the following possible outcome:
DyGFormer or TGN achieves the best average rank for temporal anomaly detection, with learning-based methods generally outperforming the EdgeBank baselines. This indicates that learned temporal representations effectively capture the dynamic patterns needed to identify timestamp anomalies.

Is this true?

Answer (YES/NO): NO